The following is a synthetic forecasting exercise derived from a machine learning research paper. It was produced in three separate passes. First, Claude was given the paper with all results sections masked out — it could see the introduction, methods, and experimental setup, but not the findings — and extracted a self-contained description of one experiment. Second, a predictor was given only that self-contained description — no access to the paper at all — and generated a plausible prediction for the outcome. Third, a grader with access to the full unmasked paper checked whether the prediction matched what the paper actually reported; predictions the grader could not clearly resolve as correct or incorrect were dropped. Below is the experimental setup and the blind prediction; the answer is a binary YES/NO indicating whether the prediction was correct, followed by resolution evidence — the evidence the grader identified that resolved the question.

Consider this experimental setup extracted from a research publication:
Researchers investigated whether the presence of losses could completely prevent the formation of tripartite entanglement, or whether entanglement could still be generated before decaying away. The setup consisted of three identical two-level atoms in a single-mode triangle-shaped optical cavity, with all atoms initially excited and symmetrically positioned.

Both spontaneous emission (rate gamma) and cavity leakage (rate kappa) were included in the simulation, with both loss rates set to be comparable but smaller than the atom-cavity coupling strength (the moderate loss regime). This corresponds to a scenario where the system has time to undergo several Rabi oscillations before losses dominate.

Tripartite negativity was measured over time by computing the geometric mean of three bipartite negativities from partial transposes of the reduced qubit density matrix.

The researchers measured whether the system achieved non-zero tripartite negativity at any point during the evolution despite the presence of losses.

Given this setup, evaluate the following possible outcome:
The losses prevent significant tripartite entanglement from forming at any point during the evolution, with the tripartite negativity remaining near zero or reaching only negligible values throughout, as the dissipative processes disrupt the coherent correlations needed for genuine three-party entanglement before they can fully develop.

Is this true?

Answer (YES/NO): NO